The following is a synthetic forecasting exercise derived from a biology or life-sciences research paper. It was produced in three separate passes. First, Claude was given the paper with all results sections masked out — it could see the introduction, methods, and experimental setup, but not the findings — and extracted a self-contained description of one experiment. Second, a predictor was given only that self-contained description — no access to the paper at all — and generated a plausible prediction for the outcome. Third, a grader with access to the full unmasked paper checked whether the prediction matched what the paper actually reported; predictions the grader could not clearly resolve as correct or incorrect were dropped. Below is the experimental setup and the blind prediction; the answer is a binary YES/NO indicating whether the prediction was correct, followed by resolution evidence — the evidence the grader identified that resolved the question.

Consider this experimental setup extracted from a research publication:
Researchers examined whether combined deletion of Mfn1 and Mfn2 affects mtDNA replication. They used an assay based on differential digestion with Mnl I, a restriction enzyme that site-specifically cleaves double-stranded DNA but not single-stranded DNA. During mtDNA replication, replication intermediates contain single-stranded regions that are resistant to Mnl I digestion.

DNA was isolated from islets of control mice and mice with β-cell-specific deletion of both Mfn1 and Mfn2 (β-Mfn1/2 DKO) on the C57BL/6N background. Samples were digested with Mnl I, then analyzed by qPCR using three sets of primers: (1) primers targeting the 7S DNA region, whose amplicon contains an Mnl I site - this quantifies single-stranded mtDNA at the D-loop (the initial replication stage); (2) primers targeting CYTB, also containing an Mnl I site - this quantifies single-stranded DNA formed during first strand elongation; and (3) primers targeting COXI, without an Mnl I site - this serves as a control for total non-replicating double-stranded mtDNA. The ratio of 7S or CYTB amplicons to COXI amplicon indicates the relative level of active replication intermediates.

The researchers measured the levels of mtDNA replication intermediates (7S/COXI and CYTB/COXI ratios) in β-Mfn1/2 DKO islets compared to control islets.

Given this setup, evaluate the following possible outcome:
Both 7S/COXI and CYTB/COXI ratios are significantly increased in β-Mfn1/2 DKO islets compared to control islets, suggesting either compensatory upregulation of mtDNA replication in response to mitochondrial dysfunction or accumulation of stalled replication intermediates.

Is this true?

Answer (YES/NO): NO